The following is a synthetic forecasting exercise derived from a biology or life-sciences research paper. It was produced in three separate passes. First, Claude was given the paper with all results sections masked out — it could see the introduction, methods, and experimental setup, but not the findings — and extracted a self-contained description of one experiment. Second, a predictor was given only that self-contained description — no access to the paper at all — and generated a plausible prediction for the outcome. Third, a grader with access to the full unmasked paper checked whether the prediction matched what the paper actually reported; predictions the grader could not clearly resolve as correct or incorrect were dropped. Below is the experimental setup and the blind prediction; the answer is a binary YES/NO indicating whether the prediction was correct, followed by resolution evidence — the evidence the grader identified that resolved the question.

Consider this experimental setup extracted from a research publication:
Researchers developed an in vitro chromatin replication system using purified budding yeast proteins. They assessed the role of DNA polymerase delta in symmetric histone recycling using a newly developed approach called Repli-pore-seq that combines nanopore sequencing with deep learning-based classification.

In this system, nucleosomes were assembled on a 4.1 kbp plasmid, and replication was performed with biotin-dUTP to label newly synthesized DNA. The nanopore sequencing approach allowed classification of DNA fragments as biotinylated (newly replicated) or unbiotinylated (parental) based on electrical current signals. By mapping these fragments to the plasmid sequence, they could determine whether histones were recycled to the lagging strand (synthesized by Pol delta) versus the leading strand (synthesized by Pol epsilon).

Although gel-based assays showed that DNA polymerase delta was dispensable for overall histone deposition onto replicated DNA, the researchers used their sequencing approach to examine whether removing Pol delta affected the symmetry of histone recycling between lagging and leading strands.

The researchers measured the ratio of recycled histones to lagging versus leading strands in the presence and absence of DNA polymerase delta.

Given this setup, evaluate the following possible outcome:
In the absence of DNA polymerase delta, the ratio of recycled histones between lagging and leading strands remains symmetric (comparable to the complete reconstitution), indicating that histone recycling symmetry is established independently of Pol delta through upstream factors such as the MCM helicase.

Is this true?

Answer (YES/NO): NO